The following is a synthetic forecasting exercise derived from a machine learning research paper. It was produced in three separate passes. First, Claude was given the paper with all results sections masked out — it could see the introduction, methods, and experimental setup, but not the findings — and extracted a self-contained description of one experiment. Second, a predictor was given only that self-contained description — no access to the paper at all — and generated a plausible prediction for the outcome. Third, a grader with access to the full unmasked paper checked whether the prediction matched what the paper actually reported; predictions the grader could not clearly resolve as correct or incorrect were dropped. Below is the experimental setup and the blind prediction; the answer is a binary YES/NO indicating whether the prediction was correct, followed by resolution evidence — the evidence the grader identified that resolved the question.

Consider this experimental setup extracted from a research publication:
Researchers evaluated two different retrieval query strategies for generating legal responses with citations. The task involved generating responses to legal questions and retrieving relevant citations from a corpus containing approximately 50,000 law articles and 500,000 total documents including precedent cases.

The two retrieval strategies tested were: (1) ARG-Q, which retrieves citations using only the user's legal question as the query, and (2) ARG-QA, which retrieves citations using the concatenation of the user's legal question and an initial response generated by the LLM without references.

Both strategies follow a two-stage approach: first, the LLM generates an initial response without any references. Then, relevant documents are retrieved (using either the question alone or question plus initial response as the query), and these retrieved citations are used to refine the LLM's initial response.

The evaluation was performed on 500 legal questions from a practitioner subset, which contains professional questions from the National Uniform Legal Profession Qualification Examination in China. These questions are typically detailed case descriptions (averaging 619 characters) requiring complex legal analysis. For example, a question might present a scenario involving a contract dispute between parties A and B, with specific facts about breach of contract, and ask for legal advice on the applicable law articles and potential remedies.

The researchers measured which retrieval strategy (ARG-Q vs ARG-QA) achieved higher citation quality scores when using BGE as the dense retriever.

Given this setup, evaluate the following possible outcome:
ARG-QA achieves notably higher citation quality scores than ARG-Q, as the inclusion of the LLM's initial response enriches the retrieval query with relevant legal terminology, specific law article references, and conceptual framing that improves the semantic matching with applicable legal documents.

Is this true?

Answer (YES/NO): NO